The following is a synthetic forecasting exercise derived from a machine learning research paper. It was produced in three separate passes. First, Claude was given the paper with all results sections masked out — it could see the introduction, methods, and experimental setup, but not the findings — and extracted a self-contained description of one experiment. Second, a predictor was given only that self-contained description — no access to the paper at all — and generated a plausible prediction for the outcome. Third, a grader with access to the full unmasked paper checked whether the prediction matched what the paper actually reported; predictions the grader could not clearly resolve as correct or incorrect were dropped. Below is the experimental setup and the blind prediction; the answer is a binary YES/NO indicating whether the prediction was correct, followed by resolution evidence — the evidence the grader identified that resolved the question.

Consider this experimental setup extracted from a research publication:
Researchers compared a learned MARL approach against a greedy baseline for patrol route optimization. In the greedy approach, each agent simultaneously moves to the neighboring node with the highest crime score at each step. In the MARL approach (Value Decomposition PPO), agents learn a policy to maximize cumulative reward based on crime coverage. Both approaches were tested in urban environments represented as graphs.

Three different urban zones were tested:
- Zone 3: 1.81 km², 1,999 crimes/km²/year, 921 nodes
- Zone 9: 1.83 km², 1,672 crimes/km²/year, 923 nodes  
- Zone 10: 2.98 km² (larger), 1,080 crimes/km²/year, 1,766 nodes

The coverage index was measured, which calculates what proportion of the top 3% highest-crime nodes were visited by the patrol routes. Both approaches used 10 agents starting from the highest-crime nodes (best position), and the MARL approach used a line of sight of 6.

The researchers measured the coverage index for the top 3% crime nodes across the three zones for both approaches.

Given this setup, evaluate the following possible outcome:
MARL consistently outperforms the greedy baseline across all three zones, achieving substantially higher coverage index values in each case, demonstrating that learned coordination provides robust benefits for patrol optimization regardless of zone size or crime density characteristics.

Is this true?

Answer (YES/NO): NO